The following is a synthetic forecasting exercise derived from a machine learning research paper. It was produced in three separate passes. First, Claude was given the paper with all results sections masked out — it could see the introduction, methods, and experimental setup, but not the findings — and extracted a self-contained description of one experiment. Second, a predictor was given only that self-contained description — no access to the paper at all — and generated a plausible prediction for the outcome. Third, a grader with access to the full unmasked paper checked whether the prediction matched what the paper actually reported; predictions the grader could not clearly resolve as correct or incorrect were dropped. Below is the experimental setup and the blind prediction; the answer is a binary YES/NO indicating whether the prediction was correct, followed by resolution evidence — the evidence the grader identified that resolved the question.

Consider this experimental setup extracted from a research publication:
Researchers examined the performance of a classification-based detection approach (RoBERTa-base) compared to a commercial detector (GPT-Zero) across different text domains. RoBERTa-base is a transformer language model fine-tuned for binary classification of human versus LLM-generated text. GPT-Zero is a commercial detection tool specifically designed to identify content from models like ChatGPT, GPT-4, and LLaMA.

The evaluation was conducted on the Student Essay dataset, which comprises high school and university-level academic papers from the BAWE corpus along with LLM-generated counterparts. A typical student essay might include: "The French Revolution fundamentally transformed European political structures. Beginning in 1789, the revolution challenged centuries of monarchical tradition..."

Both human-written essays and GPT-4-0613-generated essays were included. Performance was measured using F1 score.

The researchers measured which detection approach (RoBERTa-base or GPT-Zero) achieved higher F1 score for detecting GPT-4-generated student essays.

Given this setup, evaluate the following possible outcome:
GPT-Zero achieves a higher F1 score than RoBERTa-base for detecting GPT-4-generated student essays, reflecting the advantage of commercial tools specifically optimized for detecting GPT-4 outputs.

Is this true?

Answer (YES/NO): YES